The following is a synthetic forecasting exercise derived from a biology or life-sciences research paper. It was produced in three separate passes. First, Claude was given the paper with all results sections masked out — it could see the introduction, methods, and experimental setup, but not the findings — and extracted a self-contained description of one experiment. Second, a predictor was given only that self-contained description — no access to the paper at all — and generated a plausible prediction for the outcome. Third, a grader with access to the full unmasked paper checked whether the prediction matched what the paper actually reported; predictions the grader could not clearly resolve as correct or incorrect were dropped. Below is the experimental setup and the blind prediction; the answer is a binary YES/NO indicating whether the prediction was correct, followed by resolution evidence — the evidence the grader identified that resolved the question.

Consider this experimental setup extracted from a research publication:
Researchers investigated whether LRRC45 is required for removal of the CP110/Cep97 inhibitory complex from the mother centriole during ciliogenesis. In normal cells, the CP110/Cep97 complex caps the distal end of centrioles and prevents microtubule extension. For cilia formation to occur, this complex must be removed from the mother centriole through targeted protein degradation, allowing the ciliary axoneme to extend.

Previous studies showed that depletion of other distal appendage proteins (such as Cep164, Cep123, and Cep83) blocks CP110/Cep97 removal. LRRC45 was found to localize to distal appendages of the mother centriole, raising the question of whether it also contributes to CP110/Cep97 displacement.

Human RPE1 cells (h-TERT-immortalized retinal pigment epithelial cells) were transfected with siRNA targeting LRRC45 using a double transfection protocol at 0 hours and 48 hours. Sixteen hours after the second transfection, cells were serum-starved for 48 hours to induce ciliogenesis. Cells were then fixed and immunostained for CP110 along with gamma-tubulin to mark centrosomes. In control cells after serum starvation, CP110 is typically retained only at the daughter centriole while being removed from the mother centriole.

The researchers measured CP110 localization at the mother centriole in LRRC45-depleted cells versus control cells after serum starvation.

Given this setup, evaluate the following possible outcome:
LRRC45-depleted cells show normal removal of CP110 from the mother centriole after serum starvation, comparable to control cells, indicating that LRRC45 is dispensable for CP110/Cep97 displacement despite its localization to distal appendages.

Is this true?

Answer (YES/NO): YES